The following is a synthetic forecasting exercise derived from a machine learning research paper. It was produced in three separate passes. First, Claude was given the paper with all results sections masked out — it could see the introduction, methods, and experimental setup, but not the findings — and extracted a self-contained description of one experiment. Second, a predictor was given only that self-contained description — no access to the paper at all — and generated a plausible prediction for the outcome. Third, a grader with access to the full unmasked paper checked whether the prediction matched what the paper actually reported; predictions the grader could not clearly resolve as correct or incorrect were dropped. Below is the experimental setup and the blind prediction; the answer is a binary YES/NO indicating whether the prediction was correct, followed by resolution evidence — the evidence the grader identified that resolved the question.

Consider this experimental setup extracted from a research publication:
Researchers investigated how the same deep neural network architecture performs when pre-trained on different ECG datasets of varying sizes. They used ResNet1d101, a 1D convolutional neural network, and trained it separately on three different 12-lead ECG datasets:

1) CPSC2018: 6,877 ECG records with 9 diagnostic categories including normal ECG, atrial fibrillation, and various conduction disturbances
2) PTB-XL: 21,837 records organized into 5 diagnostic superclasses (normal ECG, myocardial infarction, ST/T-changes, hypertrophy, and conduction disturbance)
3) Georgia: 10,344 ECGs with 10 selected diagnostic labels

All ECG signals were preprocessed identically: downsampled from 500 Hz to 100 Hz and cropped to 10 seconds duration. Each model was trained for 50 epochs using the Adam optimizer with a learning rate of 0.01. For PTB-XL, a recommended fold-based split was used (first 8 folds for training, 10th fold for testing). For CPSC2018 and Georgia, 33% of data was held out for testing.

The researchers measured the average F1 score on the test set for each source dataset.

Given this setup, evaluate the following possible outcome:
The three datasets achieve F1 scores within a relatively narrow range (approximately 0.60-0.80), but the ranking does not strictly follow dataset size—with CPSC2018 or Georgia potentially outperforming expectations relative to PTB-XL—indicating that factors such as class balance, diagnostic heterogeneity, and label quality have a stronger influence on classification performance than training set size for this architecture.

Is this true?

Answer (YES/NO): NO